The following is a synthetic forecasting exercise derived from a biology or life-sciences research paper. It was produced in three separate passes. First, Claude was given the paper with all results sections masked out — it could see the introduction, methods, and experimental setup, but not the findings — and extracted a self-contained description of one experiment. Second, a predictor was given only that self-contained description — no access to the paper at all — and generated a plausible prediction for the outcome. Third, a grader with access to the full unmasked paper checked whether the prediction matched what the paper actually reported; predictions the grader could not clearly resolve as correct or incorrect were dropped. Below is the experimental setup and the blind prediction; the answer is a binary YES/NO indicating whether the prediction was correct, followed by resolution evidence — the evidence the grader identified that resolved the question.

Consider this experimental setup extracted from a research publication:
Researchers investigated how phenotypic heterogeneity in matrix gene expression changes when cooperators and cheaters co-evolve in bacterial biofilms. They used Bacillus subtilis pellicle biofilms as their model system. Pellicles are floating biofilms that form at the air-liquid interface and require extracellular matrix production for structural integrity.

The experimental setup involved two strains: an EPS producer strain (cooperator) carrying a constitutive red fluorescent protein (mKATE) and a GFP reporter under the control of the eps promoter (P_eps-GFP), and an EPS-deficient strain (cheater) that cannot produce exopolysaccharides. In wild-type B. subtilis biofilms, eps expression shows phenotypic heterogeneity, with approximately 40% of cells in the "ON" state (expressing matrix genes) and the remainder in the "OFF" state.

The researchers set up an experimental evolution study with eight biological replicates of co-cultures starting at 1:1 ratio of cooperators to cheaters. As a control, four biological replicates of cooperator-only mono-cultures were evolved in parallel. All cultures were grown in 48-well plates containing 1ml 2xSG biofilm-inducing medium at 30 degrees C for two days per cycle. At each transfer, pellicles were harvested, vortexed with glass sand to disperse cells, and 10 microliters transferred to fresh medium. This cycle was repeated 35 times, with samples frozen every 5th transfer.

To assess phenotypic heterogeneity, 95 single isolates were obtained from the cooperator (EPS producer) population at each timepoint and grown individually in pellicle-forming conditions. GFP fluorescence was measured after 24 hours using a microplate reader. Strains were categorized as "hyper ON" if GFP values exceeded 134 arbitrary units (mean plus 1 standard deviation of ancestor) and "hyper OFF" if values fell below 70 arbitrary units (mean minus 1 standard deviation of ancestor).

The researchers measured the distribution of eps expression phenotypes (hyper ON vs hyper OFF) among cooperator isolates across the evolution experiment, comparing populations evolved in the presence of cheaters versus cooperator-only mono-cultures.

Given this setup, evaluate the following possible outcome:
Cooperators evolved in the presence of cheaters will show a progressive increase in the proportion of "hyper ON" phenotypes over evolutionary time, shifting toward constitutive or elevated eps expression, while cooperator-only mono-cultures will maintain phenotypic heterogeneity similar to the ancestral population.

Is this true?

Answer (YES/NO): NO